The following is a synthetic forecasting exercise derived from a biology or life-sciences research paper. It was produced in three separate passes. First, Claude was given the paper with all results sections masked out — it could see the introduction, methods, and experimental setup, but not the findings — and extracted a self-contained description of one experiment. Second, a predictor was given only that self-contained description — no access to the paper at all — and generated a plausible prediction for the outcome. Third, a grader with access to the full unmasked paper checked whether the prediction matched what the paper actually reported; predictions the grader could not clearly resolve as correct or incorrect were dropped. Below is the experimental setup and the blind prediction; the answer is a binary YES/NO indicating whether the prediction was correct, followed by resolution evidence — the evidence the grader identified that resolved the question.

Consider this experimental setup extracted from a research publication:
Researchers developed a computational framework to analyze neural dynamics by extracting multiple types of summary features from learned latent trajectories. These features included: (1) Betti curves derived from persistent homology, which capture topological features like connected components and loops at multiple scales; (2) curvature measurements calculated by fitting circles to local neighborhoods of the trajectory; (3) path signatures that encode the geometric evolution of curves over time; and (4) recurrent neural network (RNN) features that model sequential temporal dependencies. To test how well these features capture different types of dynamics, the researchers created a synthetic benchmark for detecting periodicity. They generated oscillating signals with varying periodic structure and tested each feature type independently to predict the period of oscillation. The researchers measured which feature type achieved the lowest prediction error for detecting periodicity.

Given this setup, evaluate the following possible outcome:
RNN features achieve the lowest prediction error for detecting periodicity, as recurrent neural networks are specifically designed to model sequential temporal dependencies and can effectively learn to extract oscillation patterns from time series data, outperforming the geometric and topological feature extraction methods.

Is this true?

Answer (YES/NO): NO